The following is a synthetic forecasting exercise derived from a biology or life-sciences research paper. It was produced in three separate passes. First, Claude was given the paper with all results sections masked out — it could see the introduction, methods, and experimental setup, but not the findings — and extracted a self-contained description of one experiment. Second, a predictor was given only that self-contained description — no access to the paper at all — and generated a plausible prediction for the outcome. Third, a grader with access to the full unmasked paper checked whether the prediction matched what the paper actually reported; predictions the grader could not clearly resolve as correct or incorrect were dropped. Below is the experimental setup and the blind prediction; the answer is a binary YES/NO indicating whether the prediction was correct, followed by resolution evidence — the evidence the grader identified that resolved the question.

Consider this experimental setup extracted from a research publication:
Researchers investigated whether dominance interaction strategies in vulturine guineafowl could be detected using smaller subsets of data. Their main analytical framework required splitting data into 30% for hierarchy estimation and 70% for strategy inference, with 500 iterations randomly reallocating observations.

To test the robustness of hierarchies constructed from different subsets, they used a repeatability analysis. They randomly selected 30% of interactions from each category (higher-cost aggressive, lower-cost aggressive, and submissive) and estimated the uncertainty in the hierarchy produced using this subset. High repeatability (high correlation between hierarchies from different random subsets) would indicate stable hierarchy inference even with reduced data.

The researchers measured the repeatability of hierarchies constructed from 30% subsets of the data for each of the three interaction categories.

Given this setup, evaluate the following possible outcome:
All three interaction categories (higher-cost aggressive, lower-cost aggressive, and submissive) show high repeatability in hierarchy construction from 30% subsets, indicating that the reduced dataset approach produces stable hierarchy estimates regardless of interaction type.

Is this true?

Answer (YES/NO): YES